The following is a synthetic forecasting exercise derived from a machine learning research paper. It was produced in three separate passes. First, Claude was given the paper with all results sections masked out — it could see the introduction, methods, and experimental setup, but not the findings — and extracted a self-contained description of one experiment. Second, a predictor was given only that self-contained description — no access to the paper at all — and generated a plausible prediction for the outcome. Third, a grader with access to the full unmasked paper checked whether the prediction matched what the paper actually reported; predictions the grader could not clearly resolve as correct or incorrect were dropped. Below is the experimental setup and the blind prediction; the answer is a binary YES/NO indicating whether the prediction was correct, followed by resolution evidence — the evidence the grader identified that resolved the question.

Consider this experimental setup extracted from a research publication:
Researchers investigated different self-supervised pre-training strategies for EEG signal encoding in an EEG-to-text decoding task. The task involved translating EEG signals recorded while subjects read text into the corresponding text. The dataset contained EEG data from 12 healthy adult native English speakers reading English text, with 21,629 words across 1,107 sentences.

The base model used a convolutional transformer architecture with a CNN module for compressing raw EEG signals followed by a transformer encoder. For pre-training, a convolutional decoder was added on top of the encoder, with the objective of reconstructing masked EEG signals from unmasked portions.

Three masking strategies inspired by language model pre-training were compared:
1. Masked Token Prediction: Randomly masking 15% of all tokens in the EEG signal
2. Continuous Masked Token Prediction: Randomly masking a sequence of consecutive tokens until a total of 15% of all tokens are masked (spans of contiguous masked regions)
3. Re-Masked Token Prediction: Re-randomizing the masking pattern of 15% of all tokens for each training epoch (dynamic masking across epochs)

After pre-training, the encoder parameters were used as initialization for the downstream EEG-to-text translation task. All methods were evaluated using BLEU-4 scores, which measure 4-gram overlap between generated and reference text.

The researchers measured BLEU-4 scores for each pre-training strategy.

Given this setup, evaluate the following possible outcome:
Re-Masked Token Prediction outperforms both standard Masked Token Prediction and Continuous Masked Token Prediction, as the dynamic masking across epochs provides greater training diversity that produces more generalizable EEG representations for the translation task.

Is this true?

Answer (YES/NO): YES